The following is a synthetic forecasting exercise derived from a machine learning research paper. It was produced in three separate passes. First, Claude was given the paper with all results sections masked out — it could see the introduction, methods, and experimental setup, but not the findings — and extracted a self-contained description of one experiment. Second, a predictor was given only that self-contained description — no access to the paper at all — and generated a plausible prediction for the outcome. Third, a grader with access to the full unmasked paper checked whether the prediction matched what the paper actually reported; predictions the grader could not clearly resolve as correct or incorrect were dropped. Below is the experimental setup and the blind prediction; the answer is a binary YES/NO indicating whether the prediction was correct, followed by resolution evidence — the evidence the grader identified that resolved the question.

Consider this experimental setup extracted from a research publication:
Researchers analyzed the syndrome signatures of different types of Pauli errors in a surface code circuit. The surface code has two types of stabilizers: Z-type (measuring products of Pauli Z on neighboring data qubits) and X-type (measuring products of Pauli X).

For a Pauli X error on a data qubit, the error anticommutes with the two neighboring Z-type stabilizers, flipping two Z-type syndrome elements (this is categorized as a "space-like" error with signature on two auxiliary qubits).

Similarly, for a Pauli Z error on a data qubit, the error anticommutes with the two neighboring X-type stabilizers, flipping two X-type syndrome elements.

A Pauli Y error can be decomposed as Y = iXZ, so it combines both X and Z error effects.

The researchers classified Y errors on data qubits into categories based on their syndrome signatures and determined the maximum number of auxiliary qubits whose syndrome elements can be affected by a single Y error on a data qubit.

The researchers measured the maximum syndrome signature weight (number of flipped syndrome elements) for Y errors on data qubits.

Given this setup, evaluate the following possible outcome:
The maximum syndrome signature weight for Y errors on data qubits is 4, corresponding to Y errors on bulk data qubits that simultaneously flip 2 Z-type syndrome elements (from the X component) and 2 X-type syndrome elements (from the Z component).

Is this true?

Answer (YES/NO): YES